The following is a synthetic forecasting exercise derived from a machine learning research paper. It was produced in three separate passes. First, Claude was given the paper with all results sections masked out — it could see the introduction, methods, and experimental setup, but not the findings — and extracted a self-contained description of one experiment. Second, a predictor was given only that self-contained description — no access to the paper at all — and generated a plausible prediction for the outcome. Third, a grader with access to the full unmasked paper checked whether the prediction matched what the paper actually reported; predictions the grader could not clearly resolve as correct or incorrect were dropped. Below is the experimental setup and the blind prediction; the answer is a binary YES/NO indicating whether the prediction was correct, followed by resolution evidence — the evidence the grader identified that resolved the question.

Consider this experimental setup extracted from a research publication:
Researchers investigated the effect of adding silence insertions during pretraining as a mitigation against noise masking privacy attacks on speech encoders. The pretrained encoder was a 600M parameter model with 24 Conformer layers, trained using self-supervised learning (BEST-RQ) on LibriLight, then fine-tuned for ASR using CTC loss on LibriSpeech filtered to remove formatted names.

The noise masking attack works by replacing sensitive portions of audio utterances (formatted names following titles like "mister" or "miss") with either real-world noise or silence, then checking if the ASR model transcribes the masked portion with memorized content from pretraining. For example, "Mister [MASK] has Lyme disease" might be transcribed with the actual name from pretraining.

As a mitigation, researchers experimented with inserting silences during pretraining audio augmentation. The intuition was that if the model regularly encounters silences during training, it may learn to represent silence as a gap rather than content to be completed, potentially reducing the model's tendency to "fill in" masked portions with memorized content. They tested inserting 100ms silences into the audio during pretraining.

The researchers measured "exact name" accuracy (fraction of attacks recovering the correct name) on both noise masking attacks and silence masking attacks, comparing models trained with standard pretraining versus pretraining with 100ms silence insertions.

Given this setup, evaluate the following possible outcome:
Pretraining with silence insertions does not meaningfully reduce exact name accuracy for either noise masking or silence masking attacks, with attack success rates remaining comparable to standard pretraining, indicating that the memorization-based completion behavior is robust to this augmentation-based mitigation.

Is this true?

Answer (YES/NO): YES